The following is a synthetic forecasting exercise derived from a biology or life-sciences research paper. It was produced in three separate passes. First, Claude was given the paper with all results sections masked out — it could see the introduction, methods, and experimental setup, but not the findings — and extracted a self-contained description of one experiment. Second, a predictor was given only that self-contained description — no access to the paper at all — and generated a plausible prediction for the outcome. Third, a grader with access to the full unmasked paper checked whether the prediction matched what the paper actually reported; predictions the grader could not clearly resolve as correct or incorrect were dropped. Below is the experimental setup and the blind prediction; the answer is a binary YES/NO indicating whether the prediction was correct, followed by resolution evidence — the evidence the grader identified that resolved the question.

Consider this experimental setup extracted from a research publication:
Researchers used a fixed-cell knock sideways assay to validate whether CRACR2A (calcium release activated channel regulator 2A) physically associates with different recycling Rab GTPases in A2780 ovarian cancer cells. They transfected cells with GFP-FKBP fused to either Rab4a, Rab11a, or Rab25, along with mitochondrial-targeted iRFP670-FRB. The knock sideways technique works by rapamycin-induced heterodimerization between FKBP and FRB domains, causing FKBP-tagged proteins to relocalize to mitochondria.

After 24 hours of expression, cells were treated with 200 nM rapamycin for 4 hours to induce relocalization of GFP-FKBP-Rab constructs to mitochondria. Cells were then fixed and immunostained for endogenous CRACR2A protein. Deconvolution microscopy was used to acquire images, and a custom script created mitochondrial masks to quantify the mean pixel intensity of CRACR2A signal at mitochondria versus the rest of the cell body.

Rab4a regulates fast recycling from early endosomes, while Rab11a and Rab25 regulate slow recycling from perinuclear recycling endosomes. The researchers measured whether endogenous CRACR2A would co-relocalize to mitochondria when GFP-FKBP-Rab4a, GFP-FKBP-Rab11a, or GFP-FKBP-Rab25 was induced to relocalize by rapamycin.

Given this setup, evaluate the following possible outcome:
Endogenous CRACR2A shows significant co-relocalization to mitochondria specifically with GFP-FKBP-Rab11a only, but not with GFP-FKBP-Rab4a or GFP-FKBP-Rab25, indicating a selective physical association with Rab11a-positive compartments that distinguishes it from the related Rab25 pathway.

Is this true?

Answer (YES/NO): NO